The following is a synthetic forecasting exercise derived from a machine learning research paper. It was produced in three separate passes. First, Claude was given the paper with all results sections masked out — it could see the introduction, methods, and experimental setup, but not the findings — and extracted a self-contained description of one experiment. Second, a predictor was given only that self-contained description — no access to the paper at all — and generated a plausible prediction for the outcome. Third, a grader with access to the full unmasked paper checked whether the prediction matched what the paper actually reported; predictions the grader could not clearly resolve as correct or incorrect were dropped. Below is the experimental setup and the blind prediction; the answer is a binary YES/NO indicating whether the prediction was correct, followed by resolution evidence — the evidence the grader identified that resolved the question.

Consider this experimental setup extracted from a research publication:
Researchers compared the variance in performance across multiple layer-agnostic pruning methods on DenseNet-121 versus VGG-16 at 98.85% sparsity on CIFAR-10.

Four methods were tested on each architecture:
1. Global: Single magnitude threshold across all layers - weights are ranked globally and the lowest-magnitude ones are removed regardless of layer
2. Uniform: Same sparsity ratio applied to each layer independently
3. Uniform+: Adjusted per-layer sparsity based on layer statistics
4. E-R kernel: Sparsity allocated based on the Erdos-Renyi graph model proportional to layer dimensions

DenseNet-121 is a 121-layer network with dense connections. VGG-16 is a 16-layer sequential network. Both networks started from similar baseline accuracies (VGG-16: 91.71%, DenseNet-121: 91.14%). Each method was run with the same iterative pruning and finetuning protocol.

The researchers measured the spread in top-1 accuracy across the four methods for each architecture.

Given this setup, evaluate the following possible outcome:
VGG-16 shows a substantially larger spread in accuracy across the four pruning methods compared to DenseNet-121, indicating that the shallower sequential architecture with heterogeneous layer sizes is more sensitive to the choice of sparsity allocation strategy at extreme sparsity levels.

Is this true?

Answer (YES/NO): YES